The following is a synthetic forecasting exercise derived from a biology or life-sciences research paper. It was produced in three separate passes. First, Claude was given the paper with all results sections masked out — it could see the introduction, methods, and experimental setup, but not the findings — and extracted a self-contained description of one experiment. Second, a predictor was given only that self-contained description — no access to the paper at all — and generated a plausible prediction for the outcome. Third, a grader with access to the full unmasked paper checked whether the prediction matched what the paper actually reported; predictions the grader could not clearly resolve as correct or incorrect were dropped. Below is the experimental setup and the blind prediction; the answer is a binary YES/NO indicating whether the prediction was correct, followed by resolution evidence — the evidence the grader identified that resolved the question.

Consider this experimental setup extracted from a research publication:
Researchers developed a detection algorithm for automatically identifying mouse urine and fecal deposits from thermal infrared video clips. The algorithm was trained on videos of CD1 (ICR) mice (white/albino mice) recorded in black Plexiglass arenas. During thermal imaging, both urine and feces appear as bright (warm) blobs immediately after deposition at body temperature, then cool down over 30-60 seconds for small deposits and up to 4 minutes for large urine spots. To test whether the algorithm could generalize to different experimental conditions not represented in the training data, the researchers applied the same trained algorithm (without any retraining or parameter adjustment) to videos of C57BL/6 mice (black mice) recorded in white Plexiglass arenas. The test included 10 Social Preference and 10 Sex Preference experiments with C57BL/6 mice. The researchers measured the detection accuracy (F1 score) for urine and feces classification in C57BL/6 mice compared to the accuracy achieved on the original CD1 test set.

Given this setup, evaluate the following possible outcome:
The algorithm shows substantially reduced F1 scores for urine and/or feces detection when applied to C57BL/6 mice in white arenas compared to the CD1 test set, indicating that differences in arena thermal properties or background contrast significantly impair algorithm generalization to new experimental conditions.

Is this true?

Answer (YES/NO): NO